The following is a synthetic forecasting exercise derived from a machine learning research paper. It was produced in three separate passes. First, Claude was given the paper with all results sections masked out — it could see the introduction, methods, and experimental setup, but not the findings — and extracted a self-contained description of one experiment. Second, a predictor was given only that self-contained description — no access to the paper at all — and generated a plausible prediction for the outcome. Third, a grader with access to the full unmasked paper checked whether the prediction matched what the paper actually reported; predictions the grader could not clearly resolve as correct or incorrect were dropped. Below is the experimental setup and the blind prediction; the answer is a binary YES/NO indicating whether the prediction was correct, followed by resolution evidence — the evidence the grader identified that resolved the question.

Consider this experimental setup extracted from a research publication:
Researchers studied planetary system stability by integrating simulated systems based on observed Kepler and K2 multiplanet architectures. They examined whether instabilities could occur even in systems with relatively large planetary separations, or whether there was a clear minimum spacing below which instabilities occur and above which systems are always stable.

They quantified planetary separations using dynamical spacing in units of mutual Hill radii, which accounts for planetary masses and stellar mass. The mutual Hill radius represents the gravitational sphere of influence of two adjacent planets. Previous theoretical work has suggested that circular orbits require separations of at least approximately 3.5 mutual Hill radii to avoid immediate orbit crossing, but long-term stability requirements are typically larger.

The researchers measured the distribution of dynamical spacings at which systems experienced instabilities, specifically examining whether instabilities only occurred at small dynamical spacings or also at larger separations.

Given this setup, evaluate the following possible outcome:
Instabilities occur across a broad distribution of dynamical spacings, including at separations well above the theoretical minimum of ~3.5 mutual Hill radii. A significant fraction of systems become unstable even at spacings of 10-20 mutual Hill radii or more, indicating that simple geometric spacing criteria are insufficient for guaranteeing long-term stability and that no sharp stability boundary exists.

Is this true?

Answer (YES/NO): YES